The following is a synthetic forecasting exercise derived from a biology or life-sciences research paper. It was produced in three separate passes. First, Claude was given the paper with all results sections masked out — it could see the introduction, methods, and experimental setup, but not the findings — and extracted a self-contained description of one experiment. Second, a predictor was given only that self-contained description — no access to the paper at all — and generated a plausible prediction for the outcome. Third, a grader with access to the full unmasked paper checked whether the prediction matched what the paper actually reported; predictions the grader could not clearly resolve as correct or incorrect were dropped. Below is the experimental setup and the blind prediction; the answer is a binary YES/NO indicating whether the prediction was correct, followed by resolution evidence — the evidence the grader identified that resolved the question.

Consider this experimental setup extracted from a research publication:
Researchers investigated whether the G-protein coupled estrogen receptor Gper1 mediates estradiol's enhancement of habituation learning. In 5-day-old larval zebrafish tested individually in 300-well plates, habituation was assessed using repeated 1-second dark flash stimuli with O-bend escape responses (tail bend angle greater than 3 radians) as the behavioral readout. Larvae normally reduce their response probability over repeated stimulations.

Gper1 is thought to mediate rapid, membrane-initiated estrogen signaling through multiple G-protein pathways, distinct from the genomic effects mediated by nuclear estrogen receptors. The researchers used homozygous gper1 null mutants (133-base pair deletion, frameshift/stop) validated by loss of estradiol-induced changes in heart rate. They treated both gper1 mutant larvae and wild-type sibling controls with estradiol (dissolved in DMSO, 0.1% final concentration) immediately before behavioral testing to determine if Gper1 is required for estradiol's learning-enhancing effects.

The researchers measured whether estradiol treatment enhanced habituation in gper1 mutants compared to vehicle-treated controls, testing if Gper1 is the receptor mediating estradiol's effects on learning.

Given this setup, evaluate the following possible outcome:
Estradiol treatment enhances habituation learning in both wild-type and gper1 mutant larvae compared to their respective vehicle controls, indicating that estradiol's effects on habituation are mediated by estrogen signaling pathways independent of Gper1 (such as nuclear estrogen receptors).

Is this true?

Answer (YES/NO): NO